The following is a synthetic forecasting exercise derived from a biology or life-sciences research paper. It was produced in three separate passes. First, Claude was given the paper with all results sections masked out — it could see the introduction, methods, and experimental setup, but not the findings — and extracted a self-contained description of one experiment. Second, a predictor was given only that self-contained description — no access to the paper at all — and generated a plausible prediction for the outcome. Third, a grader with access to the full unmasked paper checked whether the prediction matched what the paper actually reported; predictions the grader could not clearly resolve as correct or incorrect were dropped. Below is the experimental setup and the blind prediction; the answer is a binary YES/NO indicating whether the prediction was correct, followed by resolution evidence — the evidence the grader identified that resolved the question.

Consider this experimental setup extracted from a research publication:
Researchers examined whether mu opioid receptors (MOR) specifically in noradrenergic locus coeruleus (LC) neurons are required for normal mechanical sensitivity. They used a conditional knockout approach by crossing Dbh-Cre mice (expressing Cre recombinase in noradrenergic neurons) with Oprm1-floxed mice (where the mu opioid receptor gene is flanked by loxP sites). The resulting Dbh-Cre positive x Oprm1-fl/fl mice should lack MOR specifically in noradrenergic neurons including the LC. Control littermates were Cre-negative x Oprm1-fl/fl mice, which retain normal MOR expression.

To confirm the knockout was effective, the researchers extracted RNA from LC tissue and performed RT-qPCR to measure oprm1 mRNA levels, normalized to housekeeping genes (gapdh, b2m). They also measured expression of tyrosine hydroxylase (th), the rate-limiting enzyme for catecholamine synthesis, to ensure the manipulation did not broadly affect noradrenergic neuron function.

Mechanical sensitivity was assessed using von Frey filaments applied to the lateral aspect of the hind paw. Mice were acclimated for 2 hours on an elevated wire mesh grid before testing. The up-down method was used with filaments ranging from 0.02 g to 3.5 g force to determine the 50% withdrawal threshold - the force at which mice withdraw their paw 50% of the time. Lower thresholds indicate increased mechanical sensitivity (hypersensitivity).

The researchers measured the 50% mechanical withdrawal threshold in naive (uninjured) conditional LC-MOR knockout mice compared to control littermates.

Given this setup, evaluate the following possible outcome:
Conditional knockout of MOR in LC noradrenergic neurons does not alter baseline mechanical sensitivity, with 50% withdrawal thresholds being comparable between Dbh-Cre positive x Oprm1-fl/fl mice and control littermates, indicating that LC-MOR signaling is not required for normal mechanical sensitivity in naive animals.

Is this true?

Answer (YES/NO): NO